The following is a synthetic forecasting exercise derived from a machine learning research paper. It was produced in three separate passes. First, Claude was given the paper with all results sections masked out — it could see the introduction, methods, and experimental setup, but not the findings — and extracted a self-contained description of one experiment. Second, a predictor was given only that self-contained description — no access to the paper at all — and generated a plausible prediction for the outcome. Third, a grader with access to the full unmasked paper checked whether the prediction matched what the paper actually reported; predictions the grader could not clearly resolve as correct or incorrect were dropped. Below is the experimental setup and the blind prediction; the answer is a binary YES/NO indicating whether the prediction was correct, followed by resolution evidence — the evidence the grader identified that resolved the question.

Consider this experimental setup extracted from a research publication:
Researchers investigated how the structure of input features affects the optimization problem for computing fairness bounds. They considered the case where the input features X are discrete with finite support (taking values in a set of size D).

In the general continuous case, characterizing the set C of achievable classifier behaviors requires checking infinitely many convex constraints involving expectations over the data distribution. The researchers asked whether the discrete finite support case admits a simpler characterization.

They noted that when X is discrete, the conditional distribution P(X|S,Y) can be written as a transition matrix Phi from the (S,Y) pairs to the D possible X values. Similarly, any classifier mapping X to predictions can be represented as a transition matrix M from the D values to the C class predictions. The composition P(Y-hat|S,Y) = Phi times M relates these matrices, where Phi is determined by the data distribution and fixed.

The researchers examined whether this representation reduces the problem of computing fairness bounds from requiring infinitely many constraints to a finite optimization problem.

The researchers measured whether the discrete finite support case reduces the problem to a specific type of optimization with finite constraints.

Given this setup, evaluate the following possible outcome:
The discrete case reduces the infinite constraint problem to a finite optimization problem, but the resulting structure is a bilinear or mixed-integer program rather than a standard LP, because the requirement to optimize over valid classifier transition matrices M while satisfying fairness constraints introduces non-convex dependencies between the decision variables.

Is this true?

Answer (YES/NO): NO